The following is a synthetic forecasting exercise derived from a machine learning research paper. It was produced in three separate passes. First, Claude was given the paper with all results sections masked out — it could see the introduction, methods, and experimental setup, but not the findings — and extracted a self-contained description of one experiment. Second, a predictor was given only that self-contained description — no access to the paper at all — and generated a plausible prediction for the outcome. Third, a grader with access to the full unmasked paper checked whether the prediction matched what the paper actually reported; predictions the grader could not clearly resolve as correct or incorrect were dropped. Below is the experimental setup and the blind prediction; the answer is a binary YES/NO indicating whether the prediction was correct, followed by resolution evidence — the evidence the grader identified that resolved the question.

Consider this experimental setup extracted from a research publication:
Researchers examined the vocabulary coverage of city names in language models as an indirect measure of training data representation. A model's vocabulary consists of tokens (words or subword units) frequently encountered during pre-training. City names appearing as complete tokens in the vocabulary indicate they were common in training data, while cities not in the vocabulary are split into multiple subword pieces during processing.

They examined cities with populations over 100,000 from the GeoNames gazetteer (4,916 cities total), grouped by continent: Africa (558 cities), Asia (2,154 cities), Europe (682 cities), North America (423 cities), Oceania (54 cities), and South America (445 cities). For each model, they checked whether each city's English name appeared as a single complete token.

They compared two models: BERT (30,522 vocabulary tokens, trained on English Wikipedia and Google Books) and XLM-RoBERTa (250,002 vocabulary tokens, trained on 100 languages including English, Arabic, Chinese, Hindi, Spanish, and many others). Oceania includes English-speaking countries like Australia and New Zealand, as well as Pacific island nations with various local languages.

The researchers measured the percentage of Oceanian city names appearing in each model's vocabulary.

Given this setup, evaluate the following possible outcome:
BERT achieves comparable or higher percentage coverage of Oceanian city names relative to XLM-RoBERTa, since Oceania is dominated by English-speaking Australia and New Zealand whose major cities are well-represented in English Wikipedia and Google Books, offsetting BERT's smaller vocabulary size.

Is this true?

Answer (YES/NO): YES